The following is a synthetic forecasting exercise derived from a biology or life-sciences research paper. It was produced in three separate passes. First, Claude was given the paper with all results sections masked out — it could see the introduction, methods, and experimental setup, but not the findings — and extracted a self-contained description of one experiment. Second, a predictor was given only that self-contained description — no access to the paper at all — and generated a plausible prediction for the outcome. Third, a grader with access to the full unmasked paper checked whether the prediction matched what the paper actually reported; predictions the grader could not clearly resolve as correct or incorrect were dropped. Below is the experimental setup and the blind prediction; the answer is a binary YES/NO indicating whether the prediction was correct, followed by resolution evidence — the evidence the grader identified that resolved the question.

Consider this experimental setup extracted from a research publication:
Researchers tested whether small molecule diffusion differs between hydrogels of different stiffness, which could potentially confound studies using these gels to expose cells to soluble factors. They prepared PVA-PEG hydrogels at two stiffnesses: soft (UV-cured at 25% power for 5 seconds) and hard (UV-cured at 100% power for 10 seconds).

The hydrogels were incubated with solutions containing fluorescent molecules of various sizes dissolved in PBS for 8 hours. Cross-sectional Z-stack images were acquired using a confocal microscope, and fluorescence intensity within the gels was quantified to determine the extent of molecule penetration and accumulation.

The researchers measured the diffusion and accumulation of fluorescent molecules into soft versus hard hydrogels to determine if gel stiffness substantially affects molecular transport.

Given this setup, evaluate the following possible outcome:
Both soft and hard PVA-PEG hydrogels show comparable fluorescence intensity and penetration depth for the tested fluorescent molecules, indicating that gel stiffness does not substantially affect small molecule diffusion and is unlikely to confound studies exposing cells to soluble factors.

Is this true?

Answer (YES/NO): NO